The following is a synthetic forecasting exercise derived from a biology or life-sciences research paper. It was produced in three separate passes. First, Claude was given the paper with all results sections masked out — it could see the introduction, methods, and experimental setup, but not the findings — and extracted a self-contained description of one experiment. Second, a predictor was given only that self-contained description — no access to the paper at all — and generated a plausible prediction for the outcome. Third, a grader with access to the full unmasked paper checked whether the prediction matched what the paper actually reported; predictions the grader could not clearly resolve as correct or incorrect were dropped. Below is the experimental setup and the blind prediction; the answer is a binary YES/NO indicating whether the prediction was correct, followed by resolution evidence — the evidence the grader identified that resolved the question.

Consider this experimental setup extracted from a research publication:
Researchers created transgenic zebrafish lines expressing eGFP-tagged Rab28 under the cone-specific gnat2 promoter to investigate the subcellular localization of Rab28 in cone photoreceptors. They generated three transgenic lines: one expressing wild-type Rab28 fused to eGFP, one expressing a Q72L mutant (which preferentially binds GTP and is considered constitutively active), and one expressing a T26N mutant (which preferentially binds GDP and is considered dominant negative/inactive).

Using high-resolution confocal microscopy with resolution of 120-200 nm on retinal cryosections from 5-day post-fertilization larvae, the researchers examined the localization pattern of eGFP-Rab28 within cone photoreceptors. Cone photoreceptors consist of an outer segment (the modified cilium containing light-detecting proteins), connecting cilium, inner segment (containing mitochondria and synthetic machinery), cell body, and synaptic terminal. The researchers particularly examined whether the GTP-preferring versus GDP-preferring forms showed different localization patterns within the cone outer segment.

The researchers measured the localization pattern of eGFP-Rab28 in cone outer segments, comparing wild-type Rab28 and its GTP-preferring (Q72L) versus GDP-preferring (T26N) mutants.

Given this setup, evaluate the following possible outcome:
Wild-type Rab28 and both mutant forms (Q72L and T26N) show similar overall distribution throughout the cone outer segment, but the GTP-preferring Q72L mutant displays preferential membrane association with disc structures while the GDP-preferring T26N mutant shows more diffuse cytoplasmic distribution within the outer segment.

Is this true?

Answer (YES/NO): NO